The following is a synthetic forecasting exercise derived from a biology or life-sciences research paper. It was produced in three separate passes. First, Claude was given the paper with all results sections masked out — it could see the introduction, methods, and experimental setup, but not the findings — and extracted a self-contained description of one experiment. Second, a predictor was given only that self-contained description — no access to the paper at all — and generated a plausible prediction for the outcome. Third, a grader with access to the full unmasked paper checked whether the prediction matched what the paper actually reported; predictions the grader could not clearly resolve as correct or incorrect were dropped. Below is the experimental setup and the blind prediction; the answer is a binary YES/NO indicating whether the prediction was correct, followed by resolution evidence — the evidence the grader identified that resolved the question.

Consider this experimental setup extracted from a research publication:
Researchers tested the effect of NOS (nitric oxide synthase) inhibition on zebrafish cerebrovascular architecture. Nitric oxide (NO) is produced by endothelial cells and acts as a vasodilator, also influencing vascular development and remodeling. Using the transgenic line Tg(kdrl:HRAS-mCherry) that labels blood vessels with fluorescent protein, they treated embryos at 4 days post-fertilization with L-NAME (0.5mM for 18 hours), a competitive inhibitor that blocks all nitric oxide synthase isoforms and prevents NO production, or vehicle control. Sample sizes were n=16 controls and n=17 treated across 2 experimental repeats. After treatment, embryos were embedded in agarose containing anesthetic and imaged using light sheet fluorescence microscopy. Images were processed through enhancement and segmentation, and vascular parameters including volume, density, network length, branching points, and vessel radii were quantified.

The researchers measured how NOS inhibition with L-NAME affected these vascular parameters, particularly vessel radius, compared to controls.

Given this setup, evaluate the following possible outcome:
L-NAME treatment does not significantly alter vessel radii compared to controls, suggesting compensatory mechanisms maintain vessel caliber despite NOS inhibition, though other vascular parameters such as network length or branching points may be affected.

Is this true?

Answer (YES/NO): NO